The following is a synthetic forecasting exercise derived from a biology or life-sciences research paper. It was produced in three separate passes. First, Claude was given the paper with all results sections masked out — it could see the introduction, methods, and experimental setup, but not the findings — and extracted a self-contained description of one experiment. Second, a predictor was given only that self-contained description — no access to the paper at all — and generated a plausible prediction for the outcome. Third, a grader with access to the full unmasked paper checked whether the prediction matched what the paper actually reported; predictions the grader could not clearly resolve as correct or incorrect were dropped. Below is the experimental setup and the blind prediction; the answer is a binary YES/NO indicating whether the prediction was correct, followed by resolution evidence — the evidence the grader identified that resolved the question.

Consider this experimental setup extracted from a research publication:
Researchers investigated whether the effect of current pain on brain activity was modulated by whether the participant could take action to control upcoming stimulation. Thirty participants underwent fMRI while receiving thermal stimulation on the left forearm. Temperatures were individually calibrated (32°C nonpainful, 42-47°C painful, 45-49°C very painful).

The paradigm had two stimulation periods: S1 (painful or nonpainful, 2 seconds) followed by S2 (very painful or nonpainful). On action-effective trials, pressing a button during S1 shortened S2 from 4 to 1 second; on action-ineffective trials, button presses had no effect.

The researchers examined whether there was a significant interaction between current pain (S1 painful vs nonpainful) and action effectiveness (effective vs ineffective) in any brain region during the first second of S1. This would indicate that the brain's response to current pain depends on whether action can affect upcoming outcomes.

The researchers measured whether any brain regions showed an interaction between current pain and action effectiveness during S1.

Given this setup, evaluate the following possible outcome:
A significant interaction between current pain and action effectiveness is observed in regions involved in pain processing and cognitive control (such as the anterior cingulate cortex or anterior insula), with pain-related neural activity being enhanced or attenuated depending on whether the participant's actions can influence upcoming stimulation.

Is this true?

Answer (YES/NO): NO